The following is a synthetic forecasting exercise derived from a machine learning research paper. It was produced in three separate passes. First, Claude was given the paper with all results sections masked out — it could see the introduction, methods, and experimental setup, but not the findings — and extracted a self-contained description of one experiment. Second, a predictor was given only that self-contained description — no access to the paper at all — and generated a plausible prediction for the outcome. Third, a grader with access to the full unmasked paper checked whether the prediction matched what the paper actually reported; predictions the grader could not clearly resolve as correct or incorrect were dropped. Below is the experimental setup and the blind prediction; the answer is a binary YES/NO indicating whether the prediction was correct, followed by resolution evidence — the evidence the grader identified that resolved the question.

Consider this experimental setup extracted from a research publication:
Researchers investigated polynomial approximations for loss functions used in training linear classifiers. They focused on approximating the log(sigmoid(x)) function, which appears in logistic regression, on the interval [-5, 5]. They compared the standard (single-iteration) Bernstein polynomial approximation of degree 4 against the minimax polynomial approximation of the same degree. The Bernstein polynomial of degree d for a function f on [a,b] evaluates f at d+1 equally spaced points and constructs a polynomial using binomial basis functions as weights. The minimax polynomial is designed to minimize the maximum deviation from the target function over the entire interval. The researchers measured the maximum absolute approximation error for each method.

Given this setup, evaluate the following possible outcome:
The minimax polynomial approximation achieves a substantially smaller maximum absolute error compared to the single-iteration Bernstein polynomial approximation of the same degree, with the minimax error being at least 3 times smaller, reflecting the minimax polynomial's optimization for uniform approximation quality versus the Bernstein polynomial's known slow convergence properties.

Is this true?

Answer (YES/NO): YES